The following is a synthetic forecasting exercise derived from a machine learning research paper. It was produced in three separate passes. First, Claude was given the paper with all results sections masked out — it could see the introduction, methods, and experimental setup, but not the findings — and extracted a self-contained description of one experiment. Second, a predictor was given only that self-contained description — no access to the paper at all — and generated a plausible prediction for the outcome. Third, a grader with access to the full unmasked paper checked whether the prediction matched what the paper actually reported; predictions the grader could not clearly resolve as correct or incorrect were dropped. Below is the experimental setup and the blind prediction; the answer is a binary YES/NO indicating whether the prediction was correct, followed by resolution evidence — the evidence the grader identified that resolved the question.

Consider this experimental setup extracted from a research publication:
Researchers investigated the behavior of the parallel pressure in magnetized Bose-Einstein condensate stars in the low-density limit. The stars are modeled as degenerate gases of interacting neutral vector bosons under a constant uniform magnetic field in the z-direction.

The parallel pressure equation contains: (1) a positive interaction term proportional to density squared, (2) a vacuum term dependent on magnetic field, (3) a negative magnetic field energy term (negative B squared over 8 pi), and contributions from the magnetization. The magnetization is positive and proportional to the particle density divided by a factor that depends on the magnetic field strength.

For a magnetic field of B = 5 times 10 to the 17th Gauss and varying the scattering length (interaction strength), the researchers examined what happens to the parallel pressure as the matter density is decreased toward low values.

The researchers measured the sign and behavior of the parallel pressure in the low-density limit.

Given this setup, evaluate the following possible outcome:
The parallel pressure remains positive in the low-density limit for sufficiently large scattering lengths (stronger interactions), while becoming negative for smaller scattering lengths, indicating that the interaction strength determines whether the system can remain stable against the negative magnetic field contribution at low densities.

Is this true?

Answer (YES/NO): NO